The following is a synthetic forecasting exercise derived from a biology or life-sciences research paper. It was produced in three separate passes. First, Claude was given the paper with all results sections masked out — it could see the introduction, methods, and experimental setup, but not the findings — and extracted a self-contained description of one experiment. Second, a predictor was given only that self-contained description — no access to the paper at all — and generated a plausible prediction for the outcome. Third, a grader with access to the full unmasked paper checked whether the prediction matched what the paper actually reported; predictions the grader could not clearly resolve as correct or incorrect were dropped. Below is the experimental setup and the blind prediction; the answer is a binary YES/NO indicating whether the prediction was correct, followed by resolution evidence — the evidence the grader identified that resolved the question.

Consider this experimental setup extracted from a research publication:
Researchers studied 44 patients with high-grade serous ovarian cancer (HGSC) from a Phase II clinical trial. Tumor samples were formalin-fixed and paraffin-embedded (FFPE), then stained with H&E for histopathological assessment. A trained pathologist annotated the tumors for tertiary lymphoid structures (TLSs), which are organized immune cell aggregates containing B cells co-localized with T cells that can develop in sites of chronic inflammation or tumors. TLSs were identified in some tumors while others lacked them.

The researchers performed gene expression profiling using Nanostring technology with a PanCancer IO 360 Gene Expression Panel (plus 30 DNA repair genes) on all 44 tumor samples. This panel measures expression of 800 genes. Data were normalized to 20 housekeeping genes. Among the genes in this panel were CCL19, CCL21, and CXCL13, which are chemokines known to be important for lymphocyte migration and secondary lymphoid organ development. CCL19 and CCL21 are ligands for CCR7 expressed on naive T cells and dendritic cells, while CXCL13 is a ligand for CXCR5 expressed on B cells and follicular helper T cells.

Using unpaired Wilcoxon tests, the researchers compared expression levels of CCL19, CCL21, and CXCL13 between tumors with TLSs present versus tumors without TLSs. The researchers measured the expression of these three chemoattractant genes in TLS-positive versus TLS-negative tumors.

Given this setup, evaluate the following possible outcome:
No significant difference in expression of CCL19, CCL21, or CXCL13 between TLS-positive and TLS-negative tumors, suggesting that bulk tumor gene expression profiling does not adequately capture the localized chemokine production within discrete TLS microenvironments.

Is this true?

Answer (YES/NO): NO